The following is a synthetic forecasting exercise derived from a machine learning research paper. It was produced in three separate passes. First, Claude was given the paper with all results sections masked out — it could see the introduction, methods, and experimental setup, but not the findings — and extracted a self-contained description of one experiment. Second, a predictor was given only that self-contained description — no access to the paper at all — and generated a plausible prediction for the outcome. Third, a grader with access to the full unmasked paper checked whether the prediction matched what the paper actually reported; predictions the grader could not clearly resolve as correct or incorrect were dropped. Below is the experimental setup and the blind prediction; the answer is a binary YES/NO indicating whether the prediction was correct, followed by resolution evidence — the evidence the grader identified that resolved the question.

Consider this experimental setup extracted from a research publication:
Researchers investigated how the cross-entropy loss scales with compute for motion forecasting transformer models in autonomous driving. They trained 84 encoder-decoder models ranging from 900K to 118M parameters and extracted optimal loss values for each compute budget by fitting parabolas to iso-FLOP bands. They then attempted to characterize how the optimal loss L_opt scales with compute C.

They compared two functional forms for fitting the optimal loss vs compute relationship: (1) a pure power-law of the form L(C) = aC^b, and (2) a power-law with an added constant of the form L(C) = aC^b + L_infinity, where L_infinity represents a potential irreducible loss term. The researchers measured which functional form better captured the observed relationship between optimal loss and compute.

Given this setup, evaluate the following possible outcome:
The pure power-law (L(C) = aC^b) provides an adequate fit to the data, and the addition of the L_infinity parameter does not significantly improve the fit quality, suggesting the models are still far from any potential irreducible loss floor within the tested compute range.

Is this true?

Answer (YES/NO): NO